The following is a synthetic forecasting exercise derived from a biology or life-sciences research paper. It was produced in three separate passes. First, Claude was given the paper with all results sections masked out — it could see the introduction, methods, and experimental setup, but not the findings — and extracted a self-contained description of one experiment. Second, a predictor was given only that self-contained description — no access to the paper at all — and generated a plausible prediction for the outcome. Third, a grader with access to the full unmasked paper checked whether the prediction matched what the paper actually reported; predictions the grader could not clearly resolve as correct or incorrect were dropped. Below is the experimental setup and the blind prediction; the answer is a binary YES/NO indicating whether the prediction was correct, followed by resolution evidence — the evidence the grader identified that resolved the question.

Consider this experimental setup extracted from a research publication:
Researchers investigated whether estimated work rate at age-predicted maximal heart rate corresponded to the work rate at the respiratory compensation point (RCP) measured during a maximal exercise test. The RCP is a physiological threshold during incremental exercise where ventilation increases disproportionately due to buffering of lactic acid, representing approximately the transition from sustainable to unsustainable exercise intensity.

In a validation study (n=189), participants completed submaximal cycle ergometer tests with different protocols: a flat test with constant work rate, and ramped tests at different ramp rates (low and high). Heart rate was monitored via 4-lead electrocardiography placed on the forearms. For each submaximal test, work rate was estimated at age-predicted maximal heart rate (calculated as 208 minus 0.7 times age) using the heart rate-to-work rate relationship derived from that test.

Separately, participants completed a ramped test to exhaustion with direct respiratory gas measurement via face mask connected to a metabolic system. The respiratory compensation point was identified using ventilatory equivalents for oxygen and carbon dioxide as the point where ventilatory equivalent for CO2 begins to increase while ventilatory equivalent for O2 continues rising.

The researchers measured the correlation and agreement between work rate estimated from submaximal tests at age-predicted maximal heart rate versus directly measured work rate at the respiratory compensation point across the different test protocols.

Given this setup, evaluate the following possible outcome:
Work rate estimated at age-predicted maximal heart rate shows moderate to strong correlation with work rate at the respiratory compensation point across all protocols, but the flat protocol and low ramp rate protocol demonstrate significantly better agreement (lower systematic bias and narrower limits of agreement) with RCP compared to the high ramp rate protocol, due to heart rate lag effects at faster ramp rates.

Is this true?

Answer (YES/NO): NO